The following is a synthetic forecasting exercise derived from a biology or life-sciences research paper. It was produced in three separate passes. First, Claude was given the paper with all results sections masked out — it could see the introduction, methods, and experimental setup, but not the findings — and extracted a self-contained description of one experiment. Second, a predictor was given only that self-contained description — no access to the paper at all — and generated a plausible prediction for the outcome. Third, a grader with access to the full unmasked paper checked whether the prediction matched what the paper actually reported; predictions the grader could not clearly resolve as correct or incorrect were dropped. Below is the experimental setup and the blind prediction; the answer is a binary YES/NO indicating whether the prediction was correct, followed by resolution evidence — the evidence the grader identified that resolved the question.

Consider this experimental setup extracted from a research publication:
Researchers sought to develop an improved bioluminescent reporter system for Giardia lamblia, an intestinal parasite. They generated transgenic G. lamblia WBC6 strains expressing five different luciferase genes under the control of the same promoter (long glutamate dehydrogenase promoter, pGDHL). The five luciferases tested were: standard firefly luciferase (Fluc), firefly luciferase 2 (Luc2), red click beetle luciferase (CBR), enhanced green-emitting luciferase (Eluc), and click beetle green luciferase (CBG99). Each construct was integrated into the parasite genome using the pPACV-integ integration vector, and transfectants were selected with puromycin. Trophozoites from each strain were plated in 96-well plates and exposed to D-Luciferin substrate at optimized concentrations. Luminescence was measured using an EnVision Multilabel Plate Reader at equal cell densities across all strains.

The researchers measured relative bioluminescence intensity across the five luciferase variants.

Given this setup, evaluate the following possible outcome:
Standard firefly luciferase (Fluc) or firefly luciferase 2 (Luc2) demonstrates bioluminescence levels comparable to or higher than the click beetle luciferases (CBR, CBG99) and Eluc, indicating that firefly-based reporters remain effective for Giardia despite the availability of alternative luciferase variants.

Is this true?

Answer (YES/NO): NO